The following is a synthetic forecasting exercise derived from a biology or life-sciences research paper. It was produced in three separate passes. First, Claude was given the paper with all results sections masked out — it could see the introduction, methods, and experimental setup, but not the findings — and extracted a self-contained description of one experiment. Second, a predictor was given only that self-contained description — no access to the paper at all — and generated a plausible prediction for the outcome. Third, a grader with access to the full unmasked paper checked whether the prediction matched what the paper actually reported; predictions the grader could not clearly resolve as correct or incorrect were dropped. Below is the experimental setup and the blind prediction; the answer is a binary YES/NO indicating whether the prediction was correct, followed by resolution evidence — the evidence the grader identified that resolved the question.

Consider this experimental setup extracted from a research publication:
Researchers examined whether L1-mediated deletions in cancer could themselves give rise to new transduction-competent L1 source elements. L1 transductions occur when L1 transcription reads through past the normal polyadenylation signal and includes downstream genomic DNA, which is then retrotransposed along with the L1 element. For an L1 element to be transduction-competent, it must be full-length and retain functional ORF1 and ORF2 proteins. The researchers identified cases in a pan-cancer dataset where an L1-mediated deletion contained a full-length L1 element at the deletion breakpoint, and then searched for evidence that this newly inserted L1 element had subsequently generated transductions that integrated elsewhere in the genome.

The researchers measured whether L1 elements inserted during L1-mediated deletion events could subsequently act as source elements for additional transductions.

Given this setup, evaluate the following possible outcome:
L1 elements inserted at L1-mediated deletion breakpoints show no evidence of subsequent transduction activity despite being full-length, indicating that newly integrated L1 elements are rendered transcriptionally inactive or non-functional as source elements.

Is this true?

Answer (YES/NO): NO